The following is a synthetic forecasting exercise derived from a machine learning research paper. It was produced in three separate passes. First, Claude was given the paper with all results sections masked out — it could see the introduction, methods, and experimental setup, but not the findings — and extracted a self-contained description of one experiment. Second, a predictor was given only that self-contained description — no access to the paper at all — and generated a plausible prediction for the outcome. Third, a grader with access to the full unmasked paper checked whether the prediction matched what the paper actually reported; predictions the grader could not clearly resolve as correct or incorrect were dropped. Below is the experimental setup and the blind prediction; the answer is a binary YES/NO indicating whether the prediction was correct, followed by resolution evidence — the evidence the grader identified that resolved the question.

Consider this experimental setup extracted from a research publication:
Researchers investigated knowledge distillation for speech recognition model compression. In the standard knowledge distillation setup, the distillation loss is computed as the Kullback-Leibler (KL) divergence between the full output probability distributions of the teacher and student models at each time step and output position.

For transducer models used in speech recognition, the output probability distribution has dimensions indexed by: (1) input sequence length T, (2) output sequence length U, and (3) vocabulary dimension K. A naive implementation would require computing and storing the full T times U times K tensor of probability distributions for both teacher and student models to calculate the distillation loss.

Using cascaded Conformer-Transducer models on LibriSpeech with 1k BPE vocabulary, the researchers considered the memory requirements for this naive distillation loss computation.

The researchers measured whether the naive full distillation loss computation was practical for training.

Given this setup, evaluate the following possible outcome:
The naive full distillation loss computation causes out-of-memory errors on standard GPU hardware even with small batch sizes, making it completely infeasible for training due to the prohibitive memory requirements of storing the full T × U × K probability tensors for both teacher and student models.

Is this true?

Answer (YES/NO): NO